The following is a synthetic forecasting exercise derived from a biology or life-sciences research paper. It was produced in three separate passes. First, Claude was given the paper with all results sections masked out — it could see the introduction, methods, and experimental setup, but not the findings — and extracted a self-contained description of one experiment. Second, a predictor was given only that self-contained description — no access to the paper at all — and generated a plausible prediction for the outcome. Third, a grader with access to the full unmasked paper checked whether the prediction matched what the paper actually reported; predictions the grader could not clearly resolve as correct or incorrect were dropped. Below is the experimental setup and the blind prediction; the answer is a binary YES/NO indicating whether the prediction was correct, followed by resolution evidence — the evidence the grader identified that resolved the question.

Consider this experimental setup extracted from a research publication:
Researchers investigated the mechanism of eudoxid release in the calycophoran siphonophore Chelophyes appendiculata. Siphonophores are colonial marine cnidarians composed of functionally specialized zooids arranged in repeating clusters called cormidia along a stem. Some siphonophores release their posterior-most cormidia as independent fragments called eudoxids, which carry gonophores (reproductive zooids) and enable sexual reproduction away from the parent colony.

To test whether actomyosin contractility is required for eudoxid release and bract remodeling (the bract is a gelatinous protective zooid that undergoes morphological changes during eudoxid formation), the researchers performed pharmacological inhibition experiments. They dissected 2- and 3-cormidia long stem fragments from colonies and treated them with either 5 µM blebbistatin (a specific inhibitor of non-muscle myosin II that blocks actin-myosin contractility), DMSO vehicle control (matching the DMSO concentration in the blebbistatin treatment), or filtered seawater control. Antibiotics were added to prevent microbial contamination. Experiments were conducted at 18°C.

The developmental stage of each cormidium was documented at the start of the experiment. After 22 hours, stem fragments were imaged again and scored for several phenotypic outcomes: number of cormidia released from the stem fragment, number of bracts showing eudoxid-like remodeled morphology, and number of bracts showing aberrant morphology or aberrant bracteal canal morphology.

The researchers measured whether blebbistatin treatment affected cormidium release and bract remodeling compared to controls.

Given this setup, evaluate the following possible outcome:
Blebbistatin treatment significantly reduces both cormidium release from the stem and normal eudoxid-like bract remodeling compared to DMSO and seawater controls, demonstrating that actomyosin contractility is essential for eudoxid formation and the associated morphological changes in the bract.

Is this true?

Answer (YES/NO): YES